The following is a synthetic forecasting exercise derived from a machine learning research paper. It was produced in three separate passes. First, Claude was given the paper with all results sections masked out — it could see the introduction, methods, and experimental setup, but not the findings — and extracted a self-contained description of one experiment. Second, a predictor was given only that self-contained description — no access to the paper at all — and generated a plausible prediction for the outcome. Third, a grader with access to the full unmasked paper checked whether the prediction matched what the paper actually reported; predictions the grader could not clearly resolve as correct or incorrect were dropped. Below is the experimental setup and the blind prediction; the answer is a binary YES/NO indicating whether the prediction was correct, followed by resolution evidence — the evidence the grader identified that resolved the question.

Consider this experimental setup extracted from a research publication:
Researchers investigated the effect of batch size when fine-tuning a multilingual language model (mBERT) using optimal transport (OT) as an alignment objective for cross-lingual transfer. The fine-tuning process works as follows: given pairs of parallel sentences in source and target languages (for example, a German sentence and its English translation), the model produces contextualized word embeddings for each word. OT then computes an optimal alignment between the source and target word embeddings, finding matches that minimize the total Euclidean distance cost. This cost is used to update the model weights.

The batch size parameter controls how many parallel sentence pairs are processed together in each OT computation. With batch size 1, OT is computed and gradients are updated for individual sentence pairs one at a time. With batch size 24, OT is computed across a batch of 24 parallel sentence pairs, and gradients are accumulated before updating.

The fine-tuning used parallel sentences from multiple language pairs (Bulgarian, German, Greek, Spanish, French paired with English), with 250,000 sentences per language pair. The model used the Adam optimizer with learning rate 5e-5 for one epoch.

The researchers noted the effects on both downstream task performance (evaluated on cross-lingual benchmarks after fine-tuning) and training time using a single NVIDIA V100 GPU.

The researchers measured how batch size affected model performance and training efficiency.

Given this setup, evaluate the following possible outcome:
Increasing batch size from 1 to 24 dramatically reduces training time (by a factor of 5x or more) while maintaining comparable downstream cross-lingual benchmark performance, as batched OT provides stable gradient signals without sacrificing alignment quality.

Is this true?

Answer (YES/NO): YES